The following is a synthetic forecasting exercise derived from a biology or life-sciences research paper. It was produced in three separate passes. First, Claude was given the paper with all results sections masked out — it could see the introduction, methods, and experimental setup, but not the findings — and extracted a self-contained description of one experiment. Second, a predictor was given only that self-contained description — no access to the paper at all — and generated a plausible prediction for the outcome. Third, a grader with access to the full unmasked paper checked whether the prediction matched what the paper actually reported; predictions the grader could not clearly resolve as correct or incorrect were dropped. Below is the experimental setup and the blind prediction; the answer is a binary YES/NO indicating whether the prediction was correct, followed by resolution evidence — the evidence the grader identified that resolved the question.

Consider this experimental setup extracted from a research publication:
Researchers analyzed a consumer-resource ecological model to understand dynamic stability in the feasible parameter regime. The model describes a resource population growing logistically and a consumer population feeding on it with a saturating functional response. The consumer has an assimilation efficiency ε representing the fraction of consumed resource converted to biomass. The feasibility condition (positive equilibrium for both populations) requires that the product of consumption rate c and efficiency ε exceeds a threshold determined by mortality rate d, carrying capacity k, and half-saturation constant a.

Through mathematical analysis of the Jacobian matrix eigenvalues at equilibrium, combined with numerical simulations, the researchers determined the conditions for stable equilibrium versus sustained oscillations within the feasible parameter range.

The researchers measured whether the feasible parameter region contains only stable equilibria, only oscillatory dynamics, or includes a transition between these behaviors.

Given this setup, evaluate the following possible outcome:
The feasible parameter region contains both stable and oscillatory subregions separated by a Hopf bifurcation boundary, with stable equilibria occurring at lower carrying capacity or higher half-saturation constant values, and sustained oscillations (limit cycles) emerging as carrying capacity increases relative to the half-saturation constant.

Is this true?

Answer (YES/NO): YES